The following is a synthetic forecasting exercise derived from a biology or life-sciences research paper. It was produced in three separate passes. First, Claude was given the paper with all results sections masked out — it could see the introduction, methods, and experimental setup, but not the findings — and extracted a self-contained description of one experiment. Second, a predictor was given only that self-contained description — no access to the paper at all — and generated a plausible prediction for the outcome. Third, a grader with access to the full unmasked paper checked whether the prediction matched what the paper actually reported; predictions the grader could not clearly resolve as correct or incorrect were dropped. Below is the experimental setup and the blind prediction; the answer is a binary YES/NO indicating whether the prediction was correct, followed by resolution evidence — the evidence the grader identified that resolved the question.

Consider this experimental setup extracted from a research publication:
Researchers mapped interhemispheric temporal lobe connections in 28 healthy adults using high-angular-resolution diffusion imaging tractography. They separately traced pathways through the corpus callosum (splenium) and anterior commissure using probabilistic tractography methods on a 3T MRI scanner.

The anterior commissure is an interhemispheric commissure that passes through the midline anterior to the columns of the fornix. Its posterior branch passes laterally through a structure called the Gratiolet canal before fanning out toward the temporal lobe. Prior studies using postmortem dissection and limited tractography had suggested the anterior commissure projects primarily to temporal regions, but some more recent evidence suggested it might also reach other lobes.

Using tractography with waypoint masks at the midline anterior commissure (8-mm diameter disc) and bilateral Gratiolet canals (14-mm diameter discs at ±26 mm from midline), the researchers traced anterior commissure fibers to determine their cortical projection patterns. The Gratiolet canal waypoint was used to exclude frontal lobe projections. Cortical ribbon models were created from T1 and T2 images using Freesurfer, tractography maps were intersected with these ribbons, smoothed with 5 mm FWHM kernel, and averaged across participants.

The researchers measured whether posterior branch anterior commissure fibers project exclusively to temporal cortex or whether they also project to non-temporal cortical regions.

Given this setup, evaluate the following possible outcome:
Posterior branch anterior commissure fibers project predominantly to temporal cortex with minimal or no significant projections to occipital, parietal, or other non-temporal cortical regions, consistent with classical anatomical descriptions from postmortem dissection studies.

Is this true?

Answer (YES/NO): NO